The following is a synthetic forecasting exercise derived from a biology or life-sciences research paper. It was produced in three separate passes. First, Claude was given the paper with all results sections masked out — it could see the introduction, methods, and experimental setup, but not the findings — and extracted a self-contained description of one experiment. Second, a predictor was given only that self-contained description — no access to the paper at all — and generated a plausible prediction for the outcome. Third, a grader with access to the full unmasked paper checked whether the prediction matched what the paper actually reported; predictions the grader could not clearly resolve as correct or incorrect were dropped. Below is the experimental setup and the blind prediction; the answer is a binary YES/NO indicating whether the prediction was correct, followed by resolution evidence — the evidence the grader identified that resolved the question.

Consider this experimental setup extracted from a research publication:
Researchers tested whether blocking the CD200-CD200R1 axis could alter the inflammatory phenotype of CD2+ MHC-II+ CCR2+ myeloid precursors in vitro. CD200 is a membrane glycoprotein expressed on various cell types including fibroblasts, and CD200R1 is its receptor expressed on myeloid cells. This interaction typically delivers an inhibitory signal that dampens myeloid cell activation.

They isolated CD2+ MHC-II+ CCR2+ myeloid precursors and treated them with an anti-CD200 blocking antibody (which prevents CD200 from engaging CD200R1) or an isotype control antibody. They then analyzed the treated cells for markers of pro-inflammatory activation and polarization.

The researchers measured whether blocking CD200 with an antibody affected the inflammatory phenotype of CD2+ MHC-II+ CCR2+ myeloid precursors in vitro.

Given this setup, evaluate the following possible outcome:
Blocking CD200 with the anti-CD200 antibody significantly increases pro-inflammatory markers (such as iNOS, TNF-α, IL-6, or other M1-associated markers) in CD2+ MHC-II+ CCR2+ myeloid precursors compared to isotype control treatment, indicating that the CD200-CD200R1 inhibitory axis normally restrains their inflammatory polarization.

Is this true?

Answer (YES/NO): YES